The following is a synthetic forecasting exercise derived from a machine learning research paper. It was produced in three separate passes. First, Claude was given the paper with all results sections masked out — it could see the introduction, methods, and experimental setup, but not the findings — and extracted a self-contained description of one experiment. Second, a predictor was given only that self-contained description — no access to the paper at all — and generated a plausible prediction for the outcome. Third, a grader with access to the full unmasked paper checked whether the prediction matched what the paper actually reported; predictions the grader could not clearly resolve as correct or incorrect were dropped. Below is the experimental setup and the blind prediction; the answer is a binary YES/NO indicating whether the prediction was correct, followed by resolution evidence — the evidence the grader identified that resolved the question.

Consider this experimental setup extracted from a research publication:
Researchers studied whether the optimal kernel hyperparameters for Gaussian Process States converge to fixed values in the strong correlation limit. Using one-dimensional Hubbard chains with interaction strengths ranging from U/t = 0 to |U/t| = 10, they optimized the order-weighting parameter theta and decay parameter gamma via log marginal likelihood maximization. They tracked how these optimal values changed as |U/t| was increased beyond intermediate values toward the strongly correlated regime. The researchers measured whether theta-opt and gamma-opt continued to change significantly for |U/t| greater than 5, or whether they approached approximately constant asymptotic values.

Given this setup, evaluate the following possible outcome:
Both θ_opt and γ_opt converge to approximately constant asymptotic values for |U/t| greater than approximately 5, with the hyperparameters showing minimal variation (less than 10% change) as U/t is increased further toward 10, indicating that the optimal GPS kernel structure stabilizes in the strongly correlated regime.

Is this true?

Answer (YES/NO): YES